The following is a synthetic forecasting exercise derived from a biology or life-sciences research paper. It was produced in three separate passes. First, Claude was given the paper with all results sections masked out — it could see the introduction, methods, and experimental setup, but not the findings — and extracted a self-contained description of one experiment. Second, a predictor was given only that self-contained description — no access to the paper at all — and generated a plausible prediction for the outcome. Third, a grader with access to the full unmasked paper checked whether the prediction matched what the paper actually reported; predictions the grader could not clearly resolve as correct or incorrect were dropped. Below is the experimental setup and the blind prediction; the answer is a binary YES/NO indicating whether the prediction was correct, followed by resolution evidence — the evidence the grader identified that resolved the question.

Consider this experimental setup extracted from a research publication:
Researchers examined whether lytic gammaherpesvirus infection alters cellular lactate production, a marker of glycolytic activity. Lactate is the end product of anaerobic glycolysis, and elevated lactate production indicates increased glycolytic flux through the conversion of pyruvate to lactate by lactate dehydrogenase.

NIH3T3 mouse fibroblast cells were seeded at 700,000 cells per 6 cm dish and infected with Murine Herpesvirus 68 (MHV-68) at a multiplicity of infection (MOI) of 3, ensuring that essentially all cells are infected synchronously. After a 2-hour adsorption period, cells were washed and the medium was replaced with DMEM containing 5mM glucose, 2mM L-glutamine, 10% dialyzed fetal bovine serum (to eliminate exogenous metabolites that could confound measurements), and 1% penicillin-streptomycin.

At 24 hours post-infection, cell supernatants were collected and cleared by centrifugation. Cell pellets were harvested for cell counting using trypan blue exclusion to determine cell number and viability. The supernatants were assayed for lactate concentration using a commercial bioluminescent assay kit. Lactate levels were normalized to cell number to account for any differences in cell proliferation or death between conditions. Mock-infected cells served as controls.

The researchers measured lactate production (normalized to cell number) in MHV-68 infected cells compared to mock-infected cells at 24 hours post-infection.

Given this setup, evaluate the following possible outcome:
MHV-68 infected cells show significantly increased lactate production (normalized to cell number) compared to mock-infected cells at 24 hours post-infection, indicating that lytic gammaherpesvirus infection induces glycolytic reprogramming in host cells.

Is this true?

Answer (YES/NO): YES